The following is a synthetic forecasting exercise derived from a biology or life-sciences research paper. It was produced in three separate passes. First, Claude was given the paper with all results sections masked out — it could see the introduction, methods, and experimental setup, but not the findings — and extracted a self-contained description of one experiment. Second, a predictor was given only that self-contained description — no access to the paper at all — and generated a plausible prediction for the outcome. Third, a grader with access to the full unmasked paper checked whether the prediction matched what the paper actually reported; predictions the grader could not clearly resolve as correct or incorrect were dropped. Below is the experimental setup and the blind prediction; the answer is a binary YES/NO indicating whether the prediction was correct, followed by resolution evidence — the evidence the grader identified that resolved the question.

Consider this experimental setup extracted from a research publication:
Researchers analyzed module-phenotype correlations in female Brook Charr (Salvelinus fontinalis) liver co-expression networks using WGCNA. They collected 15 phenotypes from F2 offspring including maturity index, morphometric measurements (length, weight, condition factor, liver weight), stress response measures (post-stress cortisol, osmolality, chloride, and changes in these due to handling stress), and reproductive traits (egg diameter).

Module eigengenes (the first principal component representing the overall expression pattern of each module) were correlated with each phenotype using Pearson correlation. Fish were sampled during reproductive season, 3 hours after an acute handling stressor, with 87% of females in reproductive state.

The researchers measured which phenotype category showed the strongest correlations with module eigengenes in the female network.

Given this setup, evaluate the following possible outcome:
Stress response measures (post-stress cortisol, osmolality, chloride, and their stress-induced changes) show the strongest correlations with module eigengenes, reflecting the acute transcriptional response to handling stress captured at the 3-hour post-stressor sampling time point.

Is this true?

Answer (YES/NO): NO